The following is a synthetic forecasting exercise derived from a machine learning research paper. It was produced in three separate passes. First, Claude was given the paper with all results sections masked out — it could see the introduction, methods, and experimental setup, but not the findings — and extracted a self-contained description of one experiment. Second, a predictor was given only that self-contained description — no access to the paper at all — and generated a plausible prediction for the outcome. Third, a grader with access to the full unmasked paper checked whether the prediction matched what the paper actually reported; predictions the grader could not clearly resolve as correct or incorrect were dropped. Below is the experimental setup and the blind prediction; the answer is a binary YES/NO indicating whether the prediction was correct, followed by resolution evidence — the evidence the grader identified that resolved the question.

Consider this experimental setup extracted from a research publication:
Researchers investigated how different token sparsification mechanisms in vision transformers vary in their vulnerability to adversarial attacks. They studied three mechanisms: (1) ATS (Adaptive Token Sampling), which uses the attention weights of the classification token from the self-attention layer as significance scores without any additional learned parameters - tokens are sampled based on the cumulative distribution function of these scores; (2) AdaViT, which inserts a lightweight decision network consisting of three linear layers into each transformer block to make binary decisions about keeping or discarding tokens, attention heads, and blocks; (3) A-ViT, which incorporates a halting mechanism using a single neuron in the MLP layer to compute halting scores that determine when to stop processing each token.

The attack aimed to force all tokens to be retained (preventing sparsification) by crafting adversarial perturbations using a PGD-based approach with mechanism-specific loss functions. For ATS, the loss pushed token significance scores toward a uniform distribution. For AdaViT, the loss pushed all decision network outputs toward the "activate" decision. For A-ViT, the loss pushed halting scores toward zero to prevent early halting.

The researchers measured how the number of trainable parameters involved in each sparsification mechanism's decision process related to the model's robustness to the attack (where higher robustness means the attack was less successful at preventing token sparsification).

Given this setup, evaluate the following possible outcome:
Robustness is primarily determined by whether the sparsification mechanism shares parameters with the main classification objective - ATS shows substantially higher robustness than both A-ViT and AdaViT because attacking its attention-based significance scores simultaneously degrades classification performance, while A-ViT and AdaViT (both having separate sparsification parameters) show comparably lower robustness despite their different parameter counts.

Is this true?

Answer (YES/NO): NO